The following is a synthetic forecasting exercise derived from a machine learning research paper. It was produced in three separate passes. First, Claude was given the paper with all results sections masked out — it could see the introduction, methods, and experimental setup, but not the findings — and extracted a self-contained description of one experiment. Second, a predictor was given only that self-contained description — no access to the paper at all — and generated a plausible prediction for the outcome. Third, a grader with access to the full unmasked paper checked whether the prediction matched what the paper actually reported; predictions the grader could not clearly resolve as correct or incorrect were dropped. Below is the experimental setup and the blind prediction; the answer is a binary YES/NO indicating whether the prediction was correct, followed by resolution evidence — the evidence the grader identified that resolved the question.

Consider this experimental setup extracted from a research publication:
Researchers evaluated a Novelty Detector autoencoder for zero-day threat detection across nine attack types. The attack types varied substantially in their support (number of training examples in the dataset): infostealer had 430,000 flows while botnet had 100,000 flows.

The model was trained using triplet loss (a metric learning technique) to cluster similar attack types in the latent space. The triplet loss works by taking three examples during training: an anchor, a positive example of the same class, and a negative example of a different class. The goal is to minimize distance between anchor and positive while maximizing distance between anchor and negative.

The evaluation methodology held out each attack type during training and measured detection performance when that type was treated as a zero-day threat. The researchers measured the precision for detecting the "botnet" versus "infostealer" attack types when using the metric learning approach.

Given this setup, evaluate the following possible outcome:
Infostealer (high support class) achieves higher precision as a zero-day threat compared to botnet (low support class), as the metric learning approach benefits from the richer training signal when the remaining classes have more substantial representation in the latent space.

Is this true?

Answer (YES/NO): NO